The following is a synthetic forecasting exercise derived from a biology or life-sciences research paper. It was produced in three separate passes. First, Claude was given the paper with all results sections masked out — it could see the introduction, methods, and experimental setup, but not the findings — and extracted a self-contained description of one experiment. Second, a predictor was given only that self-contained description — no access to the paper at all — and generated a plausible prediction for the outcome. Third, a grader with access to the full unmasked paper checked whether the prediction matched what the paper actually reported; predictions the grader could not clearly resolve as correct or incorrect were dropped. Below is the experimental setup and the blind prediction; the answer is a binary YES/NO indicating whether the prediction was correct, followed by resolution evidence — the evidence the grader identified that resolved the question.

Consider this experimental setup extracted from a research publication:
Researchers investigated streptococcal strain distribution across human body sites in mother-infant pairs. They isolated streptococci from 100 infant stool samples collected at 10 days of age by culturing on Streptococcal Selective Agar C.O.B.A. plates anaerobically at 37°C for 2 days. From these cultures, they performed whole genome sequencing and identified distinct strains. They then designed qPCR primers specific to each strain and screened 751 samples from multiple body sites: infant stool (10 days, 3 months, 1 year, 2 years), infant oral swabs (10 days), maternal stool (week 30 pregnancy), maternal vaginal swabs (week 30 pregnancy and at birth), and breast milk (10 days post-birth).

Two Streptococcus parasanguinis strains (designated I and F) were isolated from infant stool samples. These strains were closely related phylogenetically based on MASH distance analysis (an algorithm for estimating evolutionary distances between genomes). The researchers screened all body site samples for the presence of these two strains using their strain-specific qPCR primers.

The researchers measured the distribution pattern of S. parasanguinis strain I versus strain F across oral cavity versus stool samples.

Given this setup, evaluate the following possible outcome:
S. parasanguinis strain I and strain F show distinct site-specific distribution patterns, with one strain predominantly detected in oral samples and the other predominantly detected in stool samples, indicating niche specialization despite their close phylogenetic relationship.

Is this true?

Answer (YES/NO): NO